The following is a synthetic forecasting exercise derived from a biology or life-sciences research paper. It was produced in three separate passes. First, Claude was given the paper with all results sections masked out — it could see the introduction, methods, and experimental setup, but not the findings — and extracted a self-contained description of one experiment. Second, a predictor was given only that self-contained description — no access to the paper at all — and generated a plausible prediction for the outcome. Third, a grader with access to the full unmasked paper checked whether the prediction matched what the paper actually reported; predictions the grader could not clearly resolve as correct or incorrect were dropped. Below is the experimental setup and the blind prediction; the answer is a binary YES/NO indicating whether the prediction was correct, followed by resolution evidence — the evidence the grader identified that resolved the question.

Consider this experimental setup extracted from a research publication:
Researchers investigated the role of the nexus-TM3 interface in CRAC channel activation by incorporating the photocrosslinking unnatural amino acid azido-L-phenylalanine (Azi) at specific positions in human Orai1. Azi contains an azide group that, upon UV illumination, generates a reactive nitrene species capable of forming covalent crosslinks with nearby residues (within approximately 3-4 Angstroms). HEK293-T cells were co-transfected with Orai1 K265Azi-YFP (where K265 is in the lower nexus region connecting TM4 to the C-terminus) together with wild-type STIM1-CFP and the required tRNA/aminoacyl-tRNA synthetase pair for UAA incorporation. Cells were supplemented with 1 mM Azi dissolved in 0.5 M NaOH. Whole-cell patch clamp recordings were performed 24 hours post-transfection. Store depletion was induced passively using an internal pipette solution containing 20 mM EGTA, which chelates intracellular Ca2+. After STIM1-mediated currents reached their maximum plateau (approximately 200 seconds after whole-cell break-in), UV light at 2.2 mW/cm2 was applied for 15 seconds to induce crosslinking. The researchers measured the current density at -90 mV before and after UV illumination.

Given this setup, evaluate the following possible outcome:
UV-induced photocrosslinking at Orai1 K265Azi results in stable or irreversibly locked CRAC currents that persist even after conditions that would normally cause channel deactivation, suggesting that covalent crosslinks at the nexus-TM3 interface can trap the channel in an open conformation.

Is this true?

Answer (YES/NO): NO